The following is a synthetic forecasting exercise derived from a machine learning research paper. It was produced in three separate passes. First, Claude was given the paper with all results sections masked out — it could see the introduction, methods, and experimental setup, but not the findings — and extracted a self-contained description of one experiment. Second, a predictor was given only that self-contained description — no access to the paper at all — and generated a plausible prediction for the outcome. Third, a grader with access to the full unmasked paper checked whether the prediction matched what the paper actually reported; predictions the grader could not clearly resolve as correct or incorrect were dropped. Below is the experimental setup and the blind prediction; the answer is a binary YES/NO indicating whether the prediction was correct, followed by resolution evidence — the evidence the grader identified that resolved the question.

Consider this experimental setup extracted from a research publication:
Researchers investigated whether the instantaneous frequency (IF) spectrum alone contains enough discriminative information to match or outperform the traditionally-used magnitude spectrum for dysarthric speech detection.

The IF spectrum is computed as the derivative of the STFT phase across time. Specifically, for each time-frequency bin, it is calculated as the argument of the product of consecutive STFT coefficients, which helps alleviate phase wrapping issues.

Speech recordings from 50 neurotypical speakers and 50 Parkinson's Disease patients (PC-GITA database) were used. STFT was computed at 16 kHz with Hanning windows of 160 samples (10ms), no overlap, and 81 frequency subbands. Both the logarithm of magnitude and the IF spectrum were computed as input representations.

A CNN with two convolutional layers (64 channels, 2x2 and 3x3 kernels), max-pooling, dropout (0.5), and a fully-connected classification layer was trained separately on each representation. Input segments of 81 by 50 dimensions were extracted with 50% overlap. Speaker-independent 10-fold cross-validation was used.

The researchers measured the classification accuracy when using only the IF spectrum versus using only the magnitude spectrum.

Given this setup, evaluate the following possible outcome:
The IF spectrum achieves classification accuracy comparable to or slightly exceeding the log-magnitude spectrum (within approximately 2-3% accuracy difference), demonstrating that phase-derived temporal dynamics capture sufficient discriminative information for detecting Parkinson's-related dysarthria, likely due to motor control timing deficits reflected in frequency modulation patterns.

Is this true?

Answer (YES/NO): YES